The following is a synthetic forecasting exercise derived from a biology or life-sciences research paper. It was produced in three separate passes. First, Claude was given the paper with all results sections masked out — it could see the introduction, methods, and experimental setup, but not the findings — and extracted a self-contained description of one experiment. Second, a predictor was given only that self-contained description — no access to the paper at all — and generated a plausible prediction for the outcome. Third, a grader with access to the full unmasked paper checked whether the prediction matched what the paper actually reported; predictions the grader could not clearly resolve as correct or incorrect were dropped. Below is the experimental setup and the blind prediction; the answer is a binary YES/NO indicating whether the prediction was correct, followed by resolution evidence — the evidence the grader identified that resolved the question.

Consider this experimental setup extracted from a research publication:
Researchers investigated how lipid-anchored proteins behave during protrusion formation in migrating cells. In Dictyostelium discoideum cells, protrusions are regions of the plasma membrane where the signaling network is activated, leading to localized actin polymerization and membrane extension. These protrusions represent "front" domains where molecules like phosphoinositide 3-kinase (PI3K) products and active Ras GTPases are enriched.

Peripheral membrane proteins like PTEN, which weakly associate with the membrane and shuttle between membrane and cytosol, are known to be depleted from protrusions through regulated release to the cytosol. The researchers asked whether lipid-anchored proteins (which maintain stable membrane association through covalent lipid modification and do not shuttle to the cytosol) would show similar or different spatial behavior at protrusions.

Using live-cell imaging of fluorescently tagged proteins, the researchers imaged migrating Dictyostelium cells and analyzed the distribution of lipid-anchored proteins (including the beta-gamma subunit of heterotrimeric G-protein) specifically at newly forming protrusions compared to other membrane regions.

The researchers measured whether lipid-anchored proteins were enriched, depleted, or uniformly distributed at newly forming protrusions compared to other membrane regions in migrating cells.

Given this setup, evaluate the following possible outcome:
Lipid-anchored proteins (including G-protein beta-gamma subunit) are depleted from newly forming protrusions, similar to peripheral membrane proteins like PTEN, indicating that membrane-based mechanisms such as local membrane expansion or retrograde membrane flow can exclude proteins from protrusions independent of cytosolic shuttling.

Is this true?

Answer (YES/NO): NO